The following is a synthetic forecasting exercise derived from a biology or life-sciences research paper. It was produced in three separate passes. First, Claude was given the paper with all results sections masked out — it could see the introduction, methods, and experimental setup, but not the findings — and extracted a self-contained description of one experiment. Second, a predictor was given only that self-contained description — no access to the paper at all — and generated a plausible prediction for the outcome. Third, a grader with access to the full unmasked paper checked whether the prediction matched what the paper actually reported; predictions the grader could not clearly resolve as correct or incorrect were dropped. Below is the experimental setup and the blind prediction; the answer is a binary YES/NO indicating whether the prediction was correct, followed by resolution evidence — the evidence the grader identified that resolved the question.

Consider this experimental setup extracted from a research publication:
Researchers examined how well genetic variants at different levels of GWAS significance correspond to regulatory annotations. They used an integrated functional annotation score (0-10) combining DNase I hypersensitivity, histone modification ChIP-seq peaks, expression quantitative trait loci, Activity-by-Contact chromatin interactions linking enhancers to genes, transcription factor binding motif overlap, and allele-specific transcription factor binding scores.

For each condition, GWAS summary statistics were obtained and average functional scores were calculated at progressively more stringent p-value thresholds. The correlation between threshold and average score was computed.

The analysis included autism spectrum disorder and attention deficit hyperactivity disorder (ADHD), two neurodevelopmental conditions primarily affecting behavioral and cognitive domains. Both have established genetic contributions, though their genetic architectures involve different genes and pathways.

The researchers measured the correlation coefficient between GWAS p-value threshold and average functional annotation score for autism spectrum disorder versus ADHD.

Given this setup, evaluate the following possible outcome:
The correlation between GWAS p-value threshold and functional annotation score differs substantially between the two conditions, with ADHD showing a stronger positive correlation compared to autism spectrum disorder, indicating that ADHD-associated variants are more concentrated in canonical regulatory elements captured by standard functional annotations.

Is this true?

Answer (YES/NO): NO